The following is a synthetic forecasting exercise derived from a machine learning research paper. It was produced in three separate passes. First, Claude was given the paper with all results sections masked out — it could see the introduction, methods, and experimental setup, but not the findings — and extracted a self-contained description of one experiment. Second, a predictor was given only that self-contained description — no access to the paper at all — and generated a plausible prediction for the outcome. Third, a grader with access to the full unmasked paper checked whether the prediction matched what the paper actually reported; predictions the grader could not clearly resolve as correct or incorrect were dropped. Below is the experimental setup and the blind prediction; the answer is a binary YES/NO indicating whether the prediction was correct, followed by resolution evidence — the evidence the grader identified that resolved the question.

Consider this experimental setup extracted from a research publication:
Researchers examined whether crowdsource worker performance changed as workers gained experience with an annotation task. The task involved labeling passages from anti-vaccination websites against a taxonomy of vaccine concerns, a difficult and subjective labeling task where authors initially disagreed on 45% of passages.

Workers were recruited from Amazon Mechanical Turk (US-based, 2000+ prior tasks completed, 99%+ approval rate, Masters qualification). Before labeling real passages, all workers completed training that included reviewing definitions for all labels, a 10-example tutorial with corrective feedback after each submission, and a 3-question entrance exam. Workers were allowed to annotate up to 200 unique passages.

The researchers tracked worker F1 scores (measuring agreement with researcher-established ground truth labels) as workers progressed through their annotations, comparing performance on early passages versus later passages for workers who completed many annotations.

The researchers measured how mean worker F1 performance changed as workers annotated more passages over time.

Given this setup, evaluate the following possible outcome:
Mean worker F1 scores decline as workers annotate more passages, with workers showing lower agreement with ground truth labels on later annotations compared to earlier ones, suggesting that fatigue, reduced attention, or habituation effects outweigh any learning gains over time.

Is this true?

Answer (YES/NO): NO